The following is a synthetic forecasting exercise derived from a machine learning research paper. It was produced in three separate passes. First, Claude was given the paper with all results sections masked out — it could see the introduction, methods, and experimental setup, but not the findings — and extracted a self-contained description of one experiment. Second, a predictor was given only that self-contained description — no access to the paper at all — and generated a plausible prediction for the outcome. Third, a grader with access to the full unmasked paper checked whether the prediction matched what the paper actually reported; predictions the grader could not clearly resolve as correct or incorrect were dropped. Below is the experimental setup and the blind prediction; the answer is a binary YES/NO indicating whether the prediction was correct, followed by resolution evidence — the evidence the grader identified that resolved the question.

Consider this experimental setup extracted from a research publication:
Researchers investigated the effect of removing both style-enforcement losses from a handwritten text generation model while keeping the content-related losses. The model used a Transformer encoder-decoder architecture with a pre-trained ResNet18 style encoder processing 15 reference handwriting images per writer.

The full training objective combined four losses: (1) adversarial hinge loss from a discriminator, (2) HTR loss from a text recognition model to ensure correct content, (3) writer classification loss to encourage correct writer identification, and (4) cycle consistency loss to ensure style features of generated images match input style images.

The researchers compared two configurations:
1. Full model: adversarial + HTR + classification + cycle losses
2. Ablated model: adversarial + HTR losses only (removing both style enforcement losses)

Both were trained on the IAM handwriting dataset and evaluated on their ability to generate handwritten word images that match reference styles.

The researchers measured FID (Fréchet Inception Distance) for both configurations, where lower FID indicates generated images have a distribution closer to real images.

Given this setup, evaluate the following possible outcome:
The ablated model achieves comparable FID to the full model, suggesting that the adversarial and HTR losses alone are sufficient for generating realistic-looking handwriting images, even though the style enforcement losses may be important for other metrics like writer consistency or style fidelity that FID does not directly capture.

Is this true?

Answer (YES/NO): NO